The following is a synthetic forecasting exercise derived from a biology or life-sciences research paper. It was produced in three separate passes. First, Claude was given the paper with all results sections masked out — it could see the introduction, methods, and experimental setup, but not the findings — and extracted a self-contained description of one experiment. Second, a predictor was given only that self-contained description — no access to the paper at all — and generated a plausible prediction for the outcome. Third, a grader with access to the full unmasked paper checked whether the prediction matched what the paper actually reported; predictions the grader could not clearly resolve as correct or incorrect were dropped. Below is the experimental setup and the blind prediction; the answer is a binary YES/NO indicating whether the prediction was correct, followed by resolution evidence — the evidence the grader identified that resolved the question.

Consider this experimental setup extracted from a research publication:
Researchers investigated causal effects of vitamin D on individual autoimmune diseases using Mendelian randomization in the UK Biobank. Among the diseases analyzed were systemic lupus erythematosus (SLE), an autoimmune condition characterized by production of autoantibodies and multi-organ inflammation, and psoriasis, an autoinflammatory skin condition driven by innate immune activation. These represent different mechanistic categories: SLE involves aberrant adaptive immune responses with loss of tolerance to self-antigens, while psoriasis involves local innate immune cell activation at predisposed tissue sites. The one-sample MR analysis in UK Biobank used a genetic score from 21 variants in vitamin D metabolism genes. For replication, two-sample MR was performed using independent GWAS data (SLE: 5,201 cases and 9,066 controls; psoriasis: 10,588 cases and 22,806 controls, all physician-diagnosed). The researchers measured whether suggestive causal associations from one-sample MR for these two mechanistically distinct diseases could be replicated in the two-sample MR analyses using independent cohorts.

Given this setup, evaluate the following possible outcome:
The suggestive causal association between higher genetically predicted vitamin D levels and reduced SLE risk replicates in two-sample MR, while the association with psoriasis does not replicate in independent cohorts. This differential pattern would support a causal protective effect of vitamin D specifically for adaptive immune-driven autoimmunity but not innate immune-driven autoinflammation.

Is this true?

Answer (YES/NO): NO